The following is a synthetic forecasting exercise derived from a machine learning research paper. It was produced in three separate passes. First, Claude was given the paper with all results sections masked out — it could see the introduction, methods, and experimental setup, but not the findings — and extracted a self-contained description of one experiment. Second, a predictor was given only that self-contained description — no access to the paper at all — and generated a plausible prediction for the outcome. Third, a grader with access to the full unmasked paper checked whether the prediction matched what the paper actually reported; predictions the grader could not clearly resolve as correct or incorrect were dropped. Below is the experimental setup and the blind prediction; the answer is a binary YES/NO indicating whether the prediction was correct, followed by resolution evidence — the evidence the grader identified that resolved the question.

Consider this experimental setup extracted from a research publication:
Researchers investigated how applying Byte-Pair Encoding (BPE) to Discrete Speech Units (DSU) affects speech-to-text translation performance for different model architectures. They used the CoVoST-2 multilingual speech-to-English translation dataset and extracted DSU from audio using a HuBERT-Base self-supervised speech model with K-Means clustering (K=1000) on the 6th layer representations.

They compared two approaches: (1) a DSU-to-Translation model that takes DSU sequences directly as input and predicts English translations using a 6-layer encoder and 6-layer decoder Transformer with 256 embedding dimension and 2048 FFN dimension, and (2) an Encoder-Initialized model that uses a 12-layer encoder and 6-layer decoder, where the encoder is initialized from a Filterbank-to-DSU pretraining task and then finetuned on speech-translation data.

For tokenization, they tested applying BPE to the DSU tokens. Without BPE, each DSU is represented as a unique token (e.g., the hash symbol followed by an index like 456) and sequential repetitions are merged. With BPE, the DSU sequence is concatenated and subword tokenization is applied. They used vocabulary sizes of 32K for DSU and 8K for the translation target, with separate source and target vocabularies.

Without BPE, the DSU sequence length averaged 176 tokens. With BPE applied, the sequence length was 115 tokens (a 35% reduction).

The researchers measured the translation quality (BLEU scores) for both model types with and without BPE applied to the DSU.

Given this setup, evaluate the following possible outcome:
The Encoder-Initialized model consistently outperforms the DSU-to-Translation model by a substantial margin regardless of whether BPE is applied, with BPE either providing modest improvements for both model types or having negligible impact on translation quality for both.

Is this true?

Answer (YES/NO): NO